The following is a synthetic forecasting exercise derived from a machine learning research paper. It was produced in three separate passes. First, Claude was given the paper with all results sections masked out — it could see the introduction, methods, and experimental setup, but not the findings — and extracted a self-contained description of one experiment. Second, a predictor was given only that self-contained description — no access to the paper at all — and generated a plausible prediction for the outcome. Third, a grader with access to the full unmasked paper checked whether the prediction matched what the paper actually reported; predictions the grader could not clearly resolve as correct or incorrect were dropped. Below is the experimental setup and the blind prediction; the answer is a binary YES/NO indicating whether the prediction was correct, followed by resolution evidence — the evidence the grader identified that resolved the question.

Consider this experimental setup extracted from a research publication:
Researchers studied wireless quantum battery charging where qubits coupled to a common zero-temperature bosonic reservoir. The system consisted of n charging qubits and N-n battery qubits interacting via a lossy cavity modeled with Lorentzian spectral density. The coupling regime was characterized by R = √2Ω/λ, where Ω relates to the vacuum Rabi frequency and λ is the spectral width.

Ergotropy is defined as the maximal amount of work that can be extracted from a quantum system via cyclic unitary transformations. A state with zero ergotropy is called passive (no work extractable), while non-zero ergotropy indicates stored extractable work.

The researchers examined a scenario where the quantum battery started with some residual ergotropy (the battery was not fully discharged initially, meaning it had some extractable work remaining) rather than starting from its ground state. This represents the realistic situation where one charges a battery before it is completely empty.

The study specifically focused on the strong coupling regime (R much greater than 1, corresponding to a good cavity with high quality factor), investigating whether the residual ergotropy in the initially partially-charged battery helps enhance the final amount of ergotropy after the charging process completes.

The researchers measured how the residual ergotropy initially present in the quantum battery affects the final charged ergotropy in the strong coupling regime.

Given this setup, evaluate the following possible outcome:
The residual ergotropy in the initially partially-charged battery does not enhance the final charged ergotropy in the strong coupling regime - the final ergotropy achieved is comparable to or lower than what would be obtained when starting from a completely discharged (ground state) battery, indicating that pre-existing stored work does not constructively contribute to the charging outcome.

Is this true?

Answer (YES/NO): YES